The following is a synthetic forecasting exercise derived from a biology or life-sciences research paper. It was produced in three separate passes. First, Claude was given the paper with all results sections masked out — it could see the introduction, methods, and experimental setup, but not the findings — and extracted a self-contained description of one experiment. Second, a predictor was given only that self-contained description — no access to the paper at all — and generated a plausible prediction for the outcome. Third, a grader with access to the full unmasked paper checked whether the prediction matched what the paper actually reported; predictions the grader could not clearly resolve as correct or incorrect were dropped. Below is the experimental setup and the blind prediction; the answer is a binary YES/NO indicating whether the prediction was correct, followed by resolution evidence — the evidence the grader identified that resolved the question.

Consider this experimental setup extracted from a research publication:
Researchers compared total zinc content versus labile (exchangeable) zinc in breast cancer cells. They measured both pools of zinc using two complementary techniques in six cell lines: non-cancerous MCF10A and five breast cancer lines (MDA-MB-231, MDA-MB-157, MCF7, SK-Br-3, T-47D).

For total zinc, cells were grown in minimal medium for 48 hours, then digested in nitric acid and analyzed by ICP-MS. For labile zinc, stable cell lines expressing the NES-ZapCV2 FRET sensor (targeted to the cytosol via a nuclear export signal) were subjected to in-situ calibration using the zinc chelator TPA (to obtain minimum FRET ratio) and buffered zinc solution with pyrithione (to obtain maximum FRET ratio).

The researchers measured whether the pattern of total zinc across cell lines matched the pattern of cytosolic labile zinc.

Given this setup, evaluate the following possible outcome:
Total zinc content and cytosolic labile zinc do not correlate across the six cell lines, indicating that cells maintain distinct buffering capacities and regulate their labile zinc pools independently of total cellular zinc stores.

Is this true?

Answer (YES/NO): YES